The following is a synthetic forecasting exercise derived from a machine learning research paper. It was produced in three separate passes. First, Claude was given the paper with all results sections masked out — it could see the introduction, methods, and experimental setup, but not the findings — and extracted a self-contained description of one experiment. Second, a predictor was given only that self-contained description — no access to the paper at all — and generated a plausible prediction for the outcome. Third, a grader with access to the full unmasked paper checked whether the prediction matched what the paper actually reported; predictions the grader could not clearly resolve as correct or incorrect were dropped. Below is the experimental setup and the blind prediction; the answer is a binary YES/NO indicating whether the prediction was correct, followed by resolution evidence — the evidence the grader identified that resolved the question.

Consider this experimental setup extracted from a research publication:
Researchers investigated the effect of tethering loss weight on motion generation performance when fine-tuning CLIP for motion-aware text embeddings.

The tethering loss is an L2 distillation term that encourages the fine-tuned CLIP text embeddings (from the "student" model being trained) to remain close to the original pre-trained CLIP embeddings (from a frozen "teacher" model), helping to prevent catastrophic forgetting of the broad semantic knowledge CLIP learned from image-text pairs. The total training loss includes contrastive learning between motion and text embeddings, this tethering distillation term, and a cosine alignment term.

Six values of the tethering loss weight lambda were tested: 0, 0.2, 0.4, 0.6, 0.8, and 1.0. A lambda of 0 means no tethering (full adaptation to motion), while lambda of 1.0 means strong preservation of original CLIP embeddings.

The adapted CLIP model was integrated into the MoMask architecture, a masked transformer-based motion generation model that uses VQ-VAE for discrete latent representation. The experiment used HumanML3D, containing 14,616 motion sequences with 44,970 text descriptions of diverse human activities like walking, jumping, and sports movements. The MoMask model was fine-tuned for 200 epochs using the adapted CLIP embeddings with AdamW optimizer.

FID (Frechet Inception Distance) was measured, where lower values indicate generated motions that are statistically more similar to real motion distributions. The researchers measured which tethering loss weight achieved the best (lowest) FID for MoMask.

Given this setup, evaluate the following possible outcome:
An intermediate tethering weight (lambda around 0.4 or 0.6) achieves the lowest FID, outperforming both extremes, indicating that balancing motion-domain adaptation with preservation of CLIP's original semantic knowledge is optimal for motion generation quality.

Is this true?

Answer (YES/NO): YES